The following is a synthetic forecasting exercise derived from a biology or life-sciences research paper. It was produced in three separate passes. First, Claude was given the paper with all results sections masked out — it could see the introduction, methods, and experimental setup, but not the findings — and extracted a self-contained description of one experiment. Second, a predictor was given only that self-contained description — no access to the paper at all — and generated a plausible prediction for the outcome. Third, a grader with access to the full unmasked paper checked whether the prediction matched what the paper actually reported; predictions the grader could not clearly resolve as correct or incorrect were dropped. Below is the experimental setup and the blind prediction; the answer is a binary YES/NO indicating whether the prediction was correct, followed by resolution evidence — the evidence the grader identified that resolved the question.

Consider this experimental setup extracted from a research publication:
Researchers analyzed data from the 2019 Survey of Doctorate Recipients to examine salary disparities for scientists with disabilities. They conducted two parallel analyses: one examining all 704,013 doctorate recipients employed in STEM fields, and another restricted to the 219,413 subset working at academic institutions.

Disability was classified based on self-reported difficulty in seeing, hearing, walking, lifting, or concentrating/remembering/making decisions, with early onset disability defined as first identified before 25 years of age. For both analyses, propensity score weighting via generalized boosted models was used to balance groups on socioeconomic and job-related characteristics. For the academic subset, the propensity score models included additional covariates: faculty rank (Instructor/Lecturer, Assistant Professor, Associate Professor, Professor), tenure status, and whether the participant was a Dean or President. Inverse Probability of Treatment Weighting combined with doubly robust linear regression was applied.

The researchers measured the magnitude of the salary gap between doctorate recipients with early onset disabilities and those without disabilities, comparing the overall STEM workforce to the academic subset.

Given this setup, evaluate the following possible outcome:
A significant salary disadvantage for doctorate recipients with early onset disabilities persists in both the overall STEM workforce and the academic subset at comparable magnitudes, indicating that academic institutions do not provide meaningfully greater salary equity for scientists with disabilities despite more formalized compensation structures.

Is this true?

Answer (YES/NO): NO